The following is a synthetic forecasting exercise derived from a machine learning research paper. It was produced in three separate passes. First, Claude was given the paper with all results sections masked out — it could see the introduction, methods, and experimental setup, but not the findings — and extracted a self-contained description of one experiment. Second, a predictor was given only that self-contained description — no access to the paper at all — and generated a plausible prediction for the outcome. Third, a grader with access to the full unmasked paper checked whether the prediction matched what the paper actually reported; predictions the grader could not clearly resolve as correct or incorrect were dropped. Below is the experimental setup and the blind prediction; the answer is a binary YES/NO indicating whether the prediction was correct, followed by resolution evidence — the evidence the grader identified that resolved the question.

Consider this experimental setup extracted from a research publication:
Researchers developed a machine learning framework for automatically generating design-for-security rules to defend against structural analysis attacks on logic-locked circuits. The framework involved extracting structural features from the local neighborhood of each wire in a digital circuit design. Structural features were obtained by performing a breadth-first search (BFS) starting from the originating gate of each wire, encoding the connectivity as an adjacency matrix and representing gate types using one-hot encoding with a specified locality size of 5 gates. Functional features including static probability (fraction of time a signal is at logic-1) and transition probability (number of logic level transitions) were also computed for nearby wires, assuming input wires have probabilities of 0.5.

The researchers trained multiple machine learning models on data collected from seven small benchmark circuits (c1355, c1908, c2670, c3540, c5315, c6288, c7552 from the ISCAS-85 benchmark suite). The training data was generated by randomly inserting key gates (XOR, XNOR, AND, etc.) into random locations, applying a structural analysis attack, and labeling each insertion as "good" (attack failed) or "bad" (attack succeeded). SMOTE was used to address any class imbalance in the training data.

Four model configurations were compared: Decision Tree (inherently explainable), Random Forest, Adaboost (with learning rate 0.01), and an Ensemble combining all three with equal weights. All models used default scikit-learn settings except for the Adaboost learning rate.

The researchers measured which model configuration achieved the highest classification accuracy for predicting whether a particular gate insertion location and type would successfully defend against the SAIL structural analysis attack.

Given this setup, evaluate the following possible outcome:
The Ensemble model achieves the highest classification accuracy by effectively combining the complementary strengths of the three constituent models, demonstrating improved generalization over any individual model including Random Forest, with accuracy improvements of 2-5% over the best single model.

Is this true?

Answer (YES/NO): NO